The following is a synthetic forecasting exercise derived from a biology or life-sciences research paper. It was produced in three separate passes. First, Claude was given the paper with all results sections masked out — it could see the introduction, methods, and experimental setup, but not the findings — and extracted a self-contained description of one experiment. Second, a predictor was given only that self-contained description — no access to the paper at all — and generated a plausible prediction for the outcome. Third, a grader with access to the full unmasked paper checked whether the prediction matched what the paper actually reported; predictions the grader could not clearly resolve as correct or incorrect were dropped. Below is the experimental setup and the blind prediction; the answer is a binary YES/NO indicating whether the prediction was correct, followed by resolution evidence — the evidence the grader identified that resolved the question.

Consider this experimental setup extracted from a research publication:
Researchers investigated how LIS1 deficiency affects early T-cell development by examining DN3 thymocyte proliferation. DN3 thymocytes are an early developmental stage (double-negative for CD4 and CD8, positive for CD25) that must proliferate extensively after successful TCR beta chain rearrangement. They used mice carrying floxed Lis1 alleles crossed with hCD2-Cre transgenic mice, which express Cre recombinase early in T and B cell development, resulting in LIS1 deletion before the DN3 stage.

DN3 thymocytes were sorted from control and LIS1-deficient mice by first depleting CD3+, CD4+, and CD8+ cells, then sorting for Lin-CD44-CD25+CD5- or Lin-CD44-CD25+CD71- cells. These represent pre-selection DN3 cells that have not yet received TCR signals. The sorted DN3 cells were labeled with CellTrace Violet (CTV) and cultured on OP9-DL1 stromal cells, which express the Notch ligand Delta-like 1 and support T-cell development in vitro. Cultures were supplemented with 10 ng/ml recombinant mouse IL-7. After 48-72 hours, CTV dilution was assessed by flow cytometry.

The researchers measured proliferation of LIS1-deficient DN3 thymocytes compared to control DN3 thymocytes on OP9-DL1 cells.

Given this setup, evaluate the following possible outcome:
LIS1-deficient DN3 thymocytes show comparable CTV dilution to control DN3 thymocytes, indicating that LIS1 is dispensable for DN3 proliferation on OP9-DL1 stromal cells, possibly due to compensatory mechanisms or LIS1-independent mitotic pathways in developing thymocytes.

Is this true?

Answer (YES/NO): NO